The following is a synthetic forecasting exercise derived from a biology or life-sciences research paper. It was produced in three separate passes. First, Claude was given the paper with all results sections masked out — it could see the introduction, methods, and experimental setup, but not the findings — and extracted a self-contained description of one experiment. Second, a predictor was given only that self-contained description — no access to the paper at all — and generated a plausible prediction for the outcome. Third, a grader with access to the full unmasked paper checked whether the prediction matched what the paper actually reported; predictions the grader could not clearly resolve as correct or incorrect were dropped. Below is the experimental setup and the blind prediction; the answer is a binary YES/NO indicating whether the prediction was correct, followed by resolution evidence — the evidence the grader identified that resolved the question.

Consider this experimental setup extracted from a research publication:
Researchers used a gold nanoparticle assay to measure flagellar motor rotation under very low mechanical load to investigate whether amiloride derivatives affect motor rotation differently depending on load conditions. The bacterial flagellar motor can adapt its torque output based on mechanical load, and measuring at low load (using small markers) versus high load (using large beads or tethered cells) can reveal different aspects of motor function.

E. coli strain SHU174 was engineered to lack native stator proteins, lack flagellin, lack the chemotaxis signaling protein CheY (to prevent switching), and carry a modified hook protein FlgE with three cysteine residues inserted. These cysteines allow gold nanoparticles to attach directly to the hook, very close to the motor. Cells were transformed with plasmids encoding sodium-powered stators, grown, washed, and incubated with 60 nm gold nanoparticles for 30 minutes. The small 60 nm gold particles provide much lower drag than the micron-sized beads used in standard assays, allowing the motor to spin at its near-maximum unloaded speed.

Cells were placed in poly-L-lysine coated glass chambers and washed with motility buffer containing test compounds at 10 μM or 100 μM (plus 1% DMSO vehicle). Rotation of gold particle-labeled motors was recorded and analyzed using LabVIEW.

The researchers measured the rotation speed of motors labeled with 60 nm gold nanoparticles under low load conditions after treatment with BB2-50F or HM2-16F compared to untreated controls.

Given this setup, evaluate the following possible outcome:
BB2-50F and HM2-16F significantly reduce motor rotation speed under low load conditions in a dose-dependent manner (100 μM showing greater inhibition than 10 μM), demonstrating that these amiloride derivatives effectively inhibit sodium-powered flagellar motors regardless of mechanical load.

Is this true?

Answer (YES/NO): NO